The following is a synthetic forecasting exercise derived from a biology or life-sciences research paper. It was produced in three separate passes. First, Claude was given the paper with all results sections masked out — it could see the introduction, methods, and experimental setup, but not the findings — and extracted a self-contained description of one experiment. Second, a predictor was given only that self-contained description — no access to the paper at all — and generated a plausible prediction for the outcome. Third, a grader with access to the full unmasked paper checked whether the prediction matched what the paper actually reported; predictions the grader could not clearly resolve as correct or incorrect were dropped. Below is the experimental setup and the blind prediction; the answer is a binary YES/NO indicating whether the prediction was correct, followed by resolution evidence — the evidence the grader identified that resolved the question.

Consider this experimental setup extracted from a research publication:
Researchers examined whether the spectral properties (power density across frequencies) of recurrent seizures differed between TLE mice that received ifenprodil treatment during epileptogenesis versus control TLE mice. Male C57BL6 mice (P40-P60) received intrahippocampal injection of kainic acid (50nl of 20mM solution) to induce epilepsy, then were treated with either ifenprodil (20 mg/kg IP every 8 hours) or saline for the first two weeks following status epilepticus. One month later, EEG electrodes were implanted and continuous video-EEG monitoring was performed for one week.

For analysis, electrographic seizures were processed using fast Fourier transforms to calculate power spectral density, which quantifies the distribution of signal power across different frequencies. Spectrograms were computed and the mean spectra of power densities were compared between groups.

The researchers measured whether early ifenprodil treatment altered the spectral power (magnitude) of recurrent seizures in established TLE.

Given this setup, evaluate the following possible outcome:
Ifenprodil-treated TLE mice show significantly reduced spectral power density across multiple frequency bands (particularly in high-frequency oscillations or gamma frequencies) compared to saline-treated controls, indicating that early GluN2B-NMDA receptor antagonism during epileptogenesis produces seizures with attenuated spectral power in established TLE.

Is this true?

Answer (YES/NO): NO